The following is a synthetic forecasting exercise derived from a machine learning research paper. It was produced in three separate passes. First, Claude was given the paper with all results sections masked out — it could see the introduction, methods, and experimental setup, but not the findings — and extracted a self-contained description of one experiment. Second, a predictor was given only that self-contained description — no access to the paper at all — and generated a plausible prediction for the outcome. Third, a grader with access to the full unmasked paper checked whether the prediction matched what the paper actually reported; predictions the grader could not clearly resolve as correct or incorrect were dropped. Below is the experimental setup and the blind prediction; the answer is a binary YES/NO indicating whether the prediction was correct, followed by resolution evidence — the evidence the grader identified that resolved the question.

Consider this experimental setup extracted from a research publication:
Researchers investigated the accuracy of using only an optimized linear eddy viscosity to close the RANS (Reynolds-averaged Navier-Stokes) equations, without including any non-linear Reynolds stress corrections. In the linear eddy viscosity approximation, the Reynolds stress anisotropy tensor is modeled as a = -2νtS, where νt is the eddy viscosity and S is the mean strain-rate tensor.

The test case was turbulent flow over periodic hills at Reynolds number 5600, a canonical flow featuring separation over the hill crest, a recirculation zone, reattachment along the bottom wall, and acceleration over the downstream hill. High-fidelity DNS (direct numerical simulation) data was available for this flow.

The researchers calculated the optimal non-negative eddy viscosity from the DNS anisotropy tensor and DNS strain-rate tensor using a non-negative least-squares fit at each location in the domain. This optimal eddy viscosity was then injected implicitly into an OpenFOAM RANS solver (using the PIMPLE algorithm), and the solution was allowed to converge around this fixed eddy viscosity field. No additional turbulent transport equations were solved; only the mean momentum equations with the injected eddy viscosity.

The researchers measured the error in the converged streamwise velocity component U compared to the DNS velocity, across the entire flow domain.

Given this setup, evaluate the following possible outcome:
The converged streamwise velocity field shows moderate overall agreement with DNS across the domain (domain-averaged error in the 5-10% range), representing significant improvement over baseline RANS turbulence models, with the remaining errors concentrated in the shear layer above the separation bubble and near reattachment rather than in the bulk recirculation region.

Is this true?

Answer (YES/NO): NO